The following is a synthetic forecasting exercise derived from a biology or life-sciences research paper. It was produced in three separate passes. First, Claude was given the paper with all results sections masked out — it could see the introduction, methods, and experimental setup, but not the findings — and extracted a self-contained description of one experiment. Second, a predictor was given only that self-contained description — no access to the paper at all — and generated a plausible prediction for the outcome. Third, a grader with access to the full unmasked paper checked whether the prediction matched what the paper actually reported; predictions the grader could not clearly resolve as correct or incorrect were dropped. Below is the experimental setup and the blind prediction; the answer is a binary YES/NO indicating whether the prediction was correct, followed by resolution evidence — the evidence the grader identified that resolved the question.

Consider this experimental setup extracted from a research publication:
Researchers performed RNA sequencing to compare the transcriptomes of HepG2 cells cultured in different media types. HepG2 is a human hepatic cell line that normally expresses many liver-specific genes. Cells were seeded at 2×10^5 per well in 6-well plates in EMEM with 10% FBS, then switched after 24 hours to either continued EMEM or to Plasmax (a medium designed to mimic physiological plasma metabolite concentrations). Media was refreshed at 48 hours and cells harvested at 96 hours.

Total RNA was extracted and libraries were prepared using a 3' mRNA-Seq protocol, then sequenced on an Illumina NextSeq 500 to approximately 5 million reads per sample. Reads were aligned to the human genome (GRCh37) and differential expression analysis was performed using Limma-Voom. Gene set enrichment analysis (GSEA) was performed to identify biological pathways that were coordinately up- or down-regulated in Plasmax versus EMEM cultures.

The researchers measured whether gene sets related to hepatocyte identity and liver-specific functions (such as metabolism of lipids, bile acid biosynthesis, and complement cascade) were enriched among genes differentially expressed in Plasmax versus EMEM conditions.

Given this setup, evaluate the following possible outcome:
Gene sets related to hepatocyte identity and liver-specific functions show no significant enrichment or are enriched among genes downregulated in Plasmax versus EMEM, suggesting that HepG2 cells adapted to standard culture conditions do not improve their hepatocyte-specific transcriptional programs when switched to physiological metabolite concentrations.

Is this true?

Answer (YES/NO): YES